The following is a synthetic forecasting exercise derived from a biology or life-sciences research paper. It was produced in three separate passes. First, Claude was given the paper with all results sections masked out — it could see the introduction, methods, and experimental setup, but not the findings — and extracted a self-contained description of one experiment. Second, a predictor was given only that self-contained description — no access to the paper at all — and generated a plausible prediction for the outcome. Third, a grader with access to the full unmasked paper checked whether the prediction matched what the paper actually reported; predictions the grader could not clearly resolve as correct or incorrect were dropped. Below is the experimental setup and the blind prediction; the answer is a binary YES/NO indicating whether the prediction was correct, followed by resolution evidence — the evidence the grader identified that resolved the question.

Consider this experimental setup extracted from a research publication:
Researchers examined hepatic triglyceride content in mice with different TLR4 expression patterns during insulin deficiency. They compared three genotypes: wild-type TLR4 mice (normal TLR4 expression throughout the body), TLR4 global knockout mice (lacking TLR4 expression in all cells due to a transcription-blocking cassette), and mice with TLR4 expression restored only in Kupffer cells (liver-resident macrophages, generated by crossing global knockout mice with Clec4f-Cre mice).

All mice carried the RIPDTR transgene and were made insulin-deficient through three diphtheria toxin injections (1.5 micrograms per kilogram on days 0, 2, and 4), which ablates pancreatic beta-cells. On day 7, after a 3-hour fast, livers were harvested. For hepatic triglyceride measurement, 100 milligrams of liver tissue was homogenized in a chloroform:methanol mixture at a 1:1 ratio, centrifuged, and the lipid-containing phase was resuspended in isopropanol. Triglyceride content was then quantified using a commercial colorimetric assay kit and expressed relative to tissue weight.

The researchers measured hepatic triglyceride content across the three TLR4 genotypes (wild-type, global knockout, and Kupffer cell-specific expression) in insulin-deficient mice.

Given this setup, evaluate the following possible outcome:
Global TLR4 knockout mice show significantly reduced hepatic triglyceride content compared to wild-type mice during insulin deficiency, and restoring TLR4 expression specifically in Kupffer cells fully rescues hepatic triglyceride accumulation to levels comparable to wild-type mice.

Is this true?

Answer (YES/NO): NO